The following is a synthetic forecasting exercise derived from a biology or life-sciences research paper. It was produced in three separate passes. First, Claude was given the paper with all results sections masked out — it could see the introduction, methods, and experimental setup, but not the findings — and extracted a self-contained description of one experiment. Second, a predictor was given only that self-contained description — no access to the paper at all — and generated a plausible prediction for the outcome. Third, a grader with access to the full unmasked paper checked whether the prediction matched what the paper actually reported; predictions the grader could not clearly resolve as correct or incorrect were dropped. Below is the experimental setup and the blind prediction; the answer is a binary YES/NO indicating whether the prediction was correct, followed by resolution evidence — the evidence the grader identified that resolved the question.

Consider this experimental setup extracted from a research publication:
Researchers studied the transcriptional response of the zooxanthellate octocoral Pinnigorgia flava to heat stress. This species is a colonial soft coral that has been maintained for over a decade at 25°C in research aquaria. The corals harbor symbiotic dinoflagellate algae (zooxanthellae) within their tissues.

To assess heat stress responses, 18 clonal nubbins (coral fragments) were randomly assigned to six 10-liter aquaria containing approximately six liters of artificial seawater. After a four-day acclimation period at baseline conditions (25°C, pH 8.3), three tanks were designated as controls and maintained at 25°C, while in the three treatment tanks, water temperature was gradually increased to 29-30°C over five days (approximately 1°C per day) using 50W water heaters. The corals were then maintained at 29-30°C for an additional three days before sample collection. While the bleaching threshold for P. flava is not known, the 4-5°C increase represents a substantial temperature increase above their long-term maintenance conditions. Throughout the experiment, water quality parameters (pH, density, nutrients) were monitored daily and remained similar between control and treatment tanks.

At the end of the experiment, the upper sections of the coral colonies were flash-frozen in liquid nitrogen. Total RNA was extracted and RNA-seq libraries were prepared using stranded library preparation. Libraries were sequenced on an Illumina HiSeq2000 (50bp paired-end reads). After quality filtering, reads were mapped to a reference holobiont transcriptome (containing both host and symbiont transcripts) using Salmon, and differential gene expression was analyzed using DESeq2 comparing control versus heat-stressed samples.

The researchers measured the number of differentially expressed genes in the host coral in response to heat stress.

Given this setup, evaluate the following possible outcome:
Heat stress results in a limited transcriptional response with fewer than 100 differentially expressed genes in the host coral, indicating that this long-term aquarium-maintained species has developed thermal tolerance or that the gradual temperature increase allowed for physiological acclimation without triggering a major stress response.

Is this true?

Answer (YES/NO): NO